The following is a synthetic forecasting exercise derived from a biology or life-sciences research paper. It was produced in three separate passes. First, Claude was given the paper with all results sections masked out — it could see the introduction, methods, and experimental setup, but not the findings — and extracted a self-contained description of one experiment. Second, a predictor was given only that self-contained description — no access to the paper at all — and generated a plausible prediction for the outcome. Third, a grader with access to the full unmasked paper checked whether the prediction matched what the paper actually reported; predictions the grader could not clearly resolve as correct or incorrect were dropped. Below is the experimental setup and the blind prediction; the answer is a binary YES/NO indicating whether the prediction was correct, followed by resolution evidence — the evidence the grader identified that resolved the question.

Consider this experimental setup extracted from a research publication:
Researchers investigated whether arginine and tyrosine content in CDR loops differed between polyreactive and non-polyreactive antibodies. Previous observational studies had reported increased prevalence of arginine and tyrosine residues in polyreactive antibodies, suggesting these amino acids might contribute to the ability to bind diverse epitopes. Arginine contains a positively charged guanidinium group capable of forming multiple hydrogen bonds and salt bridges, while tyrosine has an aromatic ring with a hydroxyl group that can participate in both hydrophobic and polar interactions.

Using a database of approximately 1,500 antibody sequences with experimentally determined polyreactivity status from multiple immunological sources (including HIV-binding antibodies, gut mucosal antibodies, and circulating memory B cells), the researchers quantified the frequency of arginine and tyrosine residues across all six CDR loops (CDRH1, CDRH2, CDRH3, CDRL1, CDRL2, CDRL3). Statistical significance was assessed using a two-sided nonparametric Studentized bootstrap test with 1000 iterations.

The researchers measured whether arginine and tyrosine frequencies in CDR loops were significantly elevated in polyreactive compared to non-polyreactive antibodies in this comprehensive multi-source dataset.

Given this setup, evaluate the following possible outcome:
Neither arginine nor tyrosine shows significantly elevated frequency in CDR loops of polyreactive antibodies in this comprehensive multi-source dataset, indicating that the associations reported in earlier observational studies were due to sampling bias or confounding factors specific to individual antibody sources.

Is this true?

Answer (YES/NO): YES